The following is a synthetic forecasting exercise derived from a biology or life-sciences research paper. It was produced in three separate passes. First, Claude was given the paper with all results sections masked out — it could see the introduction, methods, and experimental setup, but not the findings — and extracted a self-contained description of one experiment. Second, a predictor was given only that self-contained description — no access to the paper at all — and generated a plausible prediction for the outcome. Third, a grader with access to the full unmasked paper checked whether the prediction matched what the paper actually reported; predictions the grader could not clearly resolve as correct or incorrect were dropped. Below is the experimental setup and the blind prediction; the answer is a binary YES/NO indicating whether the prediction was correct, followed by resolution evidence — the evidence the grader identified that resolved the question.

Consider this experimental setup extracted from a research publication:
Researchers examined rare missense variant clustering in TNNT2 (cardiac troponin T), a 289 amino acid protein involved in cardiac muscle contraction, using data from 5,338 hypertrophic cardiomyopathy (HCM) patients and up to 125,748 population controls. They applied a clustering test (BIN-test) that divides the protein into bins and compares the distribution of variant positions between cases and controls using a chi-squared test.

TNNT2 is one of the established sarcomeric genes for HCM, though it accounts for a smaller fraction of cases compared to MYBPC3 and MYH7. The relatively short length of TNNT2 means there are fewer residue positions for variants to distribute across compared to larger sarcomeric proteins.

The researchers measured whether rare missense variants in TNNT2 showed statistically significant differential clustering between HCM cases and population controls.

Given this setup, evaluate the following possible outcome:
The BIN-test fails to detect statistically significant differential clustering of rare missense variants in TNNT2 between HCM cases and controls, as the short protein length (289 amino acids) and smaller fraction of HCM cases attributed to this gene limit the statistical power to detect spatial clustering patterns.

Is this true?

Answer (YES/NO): NO